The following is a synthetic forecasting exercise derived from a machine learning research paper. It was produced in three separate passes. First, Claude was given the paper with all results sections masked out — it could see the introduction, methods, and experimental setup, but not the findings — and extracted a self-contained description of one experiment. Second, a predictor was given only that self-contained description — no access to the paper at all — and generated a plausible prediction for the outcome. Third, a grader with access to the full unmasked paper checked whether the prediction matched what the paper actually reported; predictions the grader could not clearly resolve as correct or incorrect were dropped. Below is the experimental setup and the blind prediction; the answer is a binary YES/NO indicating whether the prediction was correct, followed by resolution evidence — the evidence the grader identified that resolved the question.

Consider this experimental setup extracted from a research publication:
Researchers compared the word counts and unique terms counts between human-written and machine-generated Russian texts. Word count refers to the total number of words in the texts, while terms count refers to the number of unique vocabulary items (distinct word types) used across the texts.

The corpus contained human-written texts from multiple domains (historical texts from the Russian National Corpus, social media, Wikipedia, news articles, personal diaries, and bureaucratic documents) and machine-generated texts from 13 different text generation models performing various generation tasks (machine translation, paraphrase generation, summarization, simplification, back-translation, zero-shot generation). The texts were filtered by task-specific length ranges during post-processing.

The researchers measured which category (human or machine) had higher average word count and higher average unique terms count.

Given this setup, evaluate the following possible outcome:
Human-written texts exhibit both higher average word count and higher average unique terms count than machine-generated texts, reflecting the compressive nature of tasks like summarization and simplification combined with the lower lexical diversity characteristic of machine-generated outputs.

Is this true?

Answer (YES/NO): NO